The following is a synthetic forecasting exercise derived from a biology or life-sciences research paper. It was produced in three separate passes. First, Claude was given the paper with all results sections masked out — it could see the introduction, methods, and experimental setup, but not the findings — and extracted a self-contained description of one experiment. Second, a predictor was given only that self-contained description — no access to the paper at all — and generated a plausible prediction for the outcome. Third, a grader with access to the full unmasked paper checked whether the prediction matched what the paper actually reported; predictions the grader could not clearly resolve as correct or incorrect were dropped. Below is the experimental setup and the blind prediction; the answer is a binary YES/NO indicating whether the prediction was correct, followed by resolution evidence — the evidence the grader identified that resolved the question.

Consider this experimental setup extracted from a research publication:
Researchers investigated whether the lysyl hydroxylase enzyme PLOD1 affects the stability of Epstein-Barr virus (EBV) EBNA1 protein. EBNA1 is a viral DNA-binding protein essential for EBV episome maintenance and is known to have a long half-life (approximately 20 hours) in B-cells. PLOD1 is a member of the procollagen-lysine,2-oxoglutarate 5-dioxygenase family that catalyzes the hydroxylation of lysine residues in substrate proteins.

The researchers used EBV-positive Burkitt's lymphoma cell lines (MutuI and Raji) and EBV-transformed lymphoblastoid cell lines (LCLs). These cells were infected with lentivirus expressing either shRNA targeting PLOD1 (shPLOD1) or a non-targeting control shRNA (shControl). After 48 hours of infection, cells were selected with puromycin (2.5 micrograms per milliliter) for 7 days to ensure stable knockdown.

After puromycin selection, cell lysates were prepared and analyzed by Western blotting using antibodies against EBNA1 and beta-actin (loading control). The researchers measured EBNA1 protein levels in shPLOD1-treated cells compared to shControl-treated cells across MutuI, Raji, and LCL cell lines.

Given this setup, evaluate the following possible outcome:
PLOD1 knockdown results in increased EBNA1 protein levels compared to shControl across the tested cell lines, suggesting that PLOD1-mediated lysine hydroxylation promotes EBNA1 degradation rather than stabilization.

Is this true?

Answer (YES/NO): NO